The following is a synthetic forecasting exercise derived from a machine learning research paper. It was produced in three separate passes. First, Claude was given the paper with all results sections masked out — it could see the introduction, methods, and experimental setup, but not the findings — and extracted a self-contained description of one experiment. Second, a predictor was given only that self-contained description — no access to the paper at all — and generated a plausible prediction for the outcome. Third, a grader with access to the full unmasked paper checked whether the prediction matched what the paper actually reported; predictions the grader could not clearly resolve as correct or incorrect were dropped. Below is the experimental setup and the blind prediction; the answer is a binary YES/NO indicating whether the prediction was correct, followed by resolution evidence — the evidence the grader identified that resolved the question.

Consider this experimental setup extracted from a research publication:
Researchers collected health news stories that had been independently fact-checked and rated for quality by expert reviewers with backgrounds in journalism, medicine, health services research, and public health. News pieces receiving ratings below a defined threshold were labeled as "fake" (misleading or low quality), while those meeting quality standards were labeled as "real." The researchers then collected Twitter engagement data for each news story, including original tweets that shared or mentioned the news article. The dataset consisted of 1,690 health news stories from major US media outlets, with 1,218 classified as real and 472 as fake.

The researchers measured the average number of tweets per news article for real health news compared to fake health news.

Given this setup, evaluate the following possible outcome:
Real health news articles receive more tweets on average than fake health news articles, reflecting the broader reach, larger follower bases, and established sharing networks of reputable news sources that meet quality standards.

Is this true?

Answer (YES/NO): YES